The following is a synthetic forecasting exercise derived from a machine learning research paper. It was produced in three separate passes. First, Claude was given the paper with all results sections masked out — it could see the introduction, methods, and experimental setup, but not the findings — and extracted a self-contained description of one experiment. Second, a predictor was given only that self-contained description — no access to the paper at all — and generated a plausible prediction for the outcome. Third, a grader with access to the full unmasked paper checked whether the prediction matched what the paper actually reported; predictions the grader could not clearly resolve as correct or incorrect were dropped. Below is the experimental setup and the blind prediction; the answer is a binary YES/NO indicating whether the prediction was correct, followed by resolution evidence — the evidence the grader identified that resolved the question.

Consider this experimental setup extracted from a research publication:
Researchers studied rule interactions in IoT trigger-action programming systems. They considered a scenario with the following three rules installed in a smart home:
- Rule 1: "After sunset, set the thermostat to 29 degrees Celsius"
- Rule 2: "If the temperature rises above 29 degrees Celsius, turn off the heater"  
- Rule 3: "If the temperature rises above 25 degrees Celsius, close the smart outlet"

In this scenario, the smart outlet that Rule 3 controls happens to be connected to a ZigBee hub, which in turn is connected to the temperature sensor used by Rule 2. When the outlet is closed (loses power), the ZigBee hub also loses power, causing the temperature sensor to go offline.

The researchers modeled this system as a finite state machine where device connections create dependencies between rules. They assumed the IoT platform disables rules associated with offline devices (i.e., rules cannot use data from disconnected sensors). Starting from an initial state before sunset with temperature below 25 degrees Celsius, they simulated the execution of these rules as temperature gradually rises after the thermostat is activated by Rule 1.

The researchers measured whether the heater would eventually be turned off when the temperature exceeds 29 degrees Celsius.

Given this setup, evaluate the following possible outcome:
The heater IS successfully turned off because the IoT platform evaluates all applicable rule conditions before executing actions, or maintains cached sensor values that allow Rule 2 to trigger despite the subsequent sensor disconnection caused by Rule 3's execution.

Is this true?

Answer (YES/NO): NO